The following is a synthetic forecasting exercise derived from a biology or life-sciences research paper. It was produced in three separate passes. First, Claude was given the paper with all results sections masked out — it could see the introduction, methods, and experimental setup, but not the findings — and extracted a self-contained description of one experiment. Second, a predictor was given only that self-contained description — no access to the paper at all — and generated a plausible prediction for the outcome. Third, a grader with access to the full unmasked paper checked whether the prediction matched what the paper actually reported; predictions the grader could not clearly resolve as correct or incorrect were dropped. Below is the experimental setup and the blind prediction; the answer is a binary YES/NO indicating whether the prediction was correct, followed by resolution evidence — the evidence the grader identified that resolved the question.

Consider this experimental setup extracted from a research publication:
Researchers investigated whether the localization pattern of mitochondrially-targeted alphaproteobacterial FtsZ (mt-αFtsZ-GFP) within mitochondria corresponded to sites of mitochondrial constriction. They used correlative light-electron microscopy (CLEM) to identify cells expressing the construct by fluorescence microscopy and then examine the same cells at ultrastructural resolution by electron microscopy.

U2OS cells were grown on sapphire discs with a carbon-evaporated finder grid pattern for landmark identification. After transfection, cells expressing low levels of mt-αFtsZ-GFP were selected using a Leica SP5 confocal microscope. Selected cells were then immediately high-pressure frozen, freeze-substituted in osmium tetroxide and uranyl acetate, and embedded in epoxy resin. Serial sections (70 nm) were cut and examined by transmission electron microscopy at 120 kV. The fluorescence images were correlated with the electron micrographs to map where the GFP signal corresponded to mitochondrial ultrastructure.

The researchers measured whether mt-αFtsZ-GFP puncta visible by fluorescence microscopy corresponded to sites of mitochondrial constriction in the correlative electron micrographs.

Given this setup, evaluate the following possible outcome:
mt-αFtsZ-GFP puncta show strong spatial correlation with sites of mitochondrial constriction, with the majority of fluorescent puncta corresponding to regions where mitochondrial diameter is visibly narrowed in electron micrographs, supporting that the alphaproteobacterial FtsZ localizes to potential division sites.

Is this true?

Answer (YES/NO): YES